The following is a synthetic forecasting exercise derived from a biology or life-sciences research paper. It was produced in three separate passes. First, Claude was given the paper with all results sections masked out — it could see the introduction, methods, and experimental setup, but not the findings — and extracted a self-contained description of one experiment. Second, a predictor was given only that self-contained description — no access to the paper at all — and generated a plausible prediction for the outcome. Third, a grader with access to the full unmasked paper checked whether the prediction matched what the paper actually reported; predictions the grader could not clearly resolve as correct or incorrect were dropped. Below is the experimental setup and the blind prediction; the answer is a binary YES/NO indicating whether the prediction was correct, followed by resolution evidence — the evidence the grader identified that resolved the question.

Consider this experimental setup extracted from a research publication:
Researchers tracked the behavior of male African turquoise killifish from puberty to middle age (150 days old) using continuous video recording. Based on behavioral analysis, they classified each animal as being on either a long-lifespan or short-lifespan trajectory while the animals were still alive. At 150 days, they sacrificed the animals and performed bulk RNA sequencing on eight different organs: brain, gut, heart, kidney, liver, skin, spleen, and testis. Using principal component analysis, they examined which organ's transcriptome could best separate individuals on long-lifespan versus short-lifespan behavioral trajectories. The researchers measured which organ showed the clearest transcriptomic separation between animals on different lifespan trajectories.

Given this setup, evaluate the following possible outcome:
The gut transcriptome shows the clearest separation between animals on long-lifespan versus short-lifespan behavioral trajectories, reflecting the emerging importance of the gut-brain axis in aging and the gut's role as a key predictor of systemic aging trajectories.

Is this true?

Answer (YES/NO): NO